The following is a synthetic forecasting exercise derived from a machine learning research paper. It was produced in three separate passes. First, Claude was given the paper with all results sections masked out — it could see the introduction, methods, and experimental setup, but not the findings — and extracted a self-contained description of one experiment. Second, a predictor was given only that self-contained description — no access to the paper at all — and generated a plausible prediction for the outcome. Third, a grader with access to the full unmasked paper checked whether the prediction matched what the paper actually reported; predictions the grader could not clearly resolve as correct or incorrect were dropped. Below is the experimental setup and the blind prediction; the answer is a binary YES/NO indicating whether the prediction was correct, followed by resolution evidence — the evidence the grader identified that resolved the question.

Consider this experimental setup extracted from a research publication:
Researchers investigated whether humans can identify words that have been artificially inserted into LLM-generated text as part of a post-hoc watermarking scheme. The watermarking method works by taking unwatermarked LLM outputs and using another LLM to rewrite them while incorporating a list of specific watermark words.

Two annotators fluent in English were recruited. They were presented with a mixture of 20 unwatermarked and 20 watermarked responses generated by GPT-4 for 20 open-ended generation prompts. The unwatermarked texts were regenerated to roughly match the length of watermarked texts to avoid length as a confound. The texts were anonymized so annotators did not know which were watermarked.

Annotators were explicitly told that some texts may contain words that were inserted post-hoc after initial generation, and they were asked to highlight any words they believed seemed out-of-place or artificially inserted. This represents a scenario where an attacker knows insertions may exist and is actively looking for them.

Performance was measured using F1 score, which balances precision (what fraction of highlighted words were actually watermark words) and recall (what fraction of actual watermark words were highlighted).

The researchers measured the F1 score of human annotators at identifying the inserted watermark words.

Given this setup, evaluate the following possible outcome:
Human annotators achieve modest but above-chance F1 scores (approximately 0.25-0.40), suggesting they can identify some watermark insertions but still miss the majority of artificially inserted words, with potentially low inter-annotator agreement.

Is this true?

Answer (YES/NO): NO